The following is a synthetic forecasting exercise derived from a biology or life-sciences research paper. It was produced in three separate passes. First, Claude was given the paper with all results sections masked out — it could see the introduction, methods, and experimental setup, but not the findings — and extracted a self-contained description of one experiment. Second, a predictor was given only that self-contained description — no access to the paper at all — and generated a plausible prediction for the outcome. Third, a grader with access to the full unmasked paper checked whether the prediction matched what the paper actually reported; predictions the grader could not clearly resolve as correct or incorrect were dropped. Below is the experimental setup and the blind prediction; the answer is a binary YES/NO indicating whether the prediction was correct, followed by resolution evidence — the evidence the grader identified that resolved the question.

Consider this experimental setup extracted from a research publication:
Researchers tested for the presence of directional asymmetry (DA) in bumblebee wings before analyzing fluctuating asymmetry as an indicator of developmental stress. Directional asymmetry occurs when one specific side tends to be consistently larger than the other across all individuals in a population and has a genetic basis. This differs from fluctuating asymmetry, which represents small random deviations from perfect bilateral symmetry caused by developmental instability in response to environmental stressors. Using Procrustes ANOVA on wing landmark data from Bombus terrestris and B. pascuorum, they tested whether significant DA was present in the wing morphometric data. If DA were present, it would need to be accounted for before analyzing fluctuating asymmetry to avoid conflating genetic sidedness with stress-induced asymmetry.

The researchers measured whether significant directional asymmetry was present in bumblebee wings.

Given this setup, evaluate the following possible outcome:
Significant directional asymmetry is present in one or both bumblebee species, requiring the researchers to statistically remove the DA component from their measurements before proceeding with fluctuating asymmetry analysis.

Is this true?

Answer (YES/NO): YES